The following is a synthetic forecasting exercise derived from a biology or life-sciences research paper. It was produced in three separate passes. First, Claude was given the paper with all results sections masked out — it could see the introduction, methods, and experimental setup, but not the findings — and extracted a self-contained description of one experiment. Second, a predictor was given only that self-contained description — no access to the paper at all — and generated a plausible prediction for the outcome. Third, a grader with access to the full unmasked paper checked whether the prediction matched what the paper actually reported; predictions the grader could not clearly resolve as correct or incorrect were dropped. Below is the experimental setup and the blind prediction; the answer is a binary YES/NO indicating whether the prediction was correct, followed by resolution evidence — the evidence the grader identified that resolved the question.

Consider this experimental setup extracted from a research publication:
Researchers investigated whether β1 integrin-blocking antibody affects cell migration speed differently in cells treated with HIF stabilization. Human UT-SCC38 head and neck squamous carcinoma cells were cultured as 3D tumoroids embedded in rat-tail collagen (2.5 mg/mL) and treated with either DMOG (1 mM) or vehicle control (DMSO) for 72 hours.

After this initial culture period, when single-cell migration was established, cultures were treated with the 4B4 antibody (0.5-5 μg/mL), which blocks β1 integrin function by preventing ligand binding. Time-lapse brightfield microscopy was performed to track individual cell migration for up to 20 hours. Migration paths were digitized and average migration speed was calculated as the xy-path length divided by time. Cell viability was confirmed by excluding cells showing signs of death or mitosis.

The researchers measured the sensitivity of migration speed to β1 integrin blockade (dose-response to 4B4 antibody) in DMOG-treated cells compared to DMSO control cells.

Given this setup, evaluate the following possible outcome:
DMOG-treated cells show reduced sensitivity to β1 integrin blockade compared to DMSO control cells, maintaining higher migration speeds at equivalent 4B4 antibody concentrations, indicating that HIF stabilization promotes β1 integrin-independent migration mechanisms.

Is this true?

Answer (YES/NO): YES